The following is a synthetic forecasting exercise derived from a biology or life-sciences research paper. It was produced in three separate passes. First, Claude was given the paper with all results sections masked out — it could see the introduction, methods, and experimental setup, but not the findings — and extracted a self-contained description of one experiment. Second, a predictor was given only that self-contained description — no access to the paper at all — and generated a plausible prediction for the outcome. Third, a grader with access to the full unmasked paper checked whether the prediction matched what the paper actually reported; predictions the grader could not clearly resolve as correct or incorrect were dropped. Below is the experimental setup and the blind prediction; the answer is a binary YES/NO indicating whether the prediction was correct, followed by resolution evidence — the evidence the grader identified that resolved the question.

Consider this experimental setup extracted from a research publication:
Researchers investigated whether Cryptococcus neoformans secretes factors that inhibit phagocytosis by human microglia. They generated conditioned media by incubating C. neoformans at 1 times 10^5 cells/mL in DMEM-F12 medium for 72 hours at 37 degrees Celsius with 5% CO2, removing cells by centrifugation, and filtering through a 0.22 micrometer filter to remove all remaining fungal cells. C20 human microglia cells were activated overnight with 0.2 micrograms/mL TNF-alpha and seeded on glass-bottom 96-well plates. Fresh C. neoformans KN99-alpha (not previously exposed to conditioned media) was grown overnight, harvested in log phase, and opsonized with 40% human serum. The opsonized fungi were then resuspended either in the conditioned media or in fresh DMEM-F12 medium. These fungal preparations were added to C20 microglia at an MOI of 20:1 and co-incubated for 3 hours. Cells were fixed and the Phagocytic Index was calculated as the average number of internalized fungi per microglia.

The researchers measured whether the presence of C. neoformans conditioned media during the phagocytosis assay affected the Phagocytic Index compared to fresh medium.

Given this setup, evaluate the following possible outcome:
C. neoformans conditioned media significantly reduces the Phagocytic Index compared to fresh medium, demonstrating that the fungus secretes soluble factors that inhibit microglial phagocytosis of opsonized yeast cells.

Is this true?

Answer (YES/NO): NO